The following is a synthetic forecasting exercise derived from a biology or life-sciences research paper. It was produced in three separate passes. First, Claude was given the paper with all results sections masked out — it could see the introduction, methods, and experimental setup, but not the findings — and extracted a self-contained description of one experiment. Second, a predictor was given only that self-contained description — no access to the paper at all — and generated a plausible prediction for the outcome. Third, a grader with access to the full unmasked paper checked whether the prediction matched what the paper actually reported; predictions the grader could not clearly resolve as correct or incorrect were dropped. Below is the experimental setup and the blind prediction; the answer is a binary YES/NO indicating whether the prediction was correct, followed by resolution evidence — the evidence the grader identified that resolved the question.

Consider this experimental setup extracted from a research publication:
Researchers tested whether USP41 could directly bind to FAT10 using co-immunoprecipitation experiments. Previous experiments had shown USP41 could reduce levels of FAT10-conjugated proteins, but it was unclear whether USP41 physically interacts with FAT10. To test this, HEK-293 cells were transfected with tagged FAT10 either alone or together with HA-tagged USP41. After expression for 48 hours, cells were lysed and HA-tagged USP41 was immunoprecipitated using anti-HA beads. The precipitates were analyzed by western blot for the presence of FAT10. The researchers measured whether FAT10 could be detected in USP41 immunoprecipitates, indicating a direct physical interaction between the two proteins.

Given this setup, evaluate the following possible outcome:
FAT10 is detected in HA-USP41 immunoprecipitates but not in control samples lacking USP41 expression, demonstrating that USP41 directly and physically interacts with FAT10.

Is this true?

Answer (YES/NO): YES